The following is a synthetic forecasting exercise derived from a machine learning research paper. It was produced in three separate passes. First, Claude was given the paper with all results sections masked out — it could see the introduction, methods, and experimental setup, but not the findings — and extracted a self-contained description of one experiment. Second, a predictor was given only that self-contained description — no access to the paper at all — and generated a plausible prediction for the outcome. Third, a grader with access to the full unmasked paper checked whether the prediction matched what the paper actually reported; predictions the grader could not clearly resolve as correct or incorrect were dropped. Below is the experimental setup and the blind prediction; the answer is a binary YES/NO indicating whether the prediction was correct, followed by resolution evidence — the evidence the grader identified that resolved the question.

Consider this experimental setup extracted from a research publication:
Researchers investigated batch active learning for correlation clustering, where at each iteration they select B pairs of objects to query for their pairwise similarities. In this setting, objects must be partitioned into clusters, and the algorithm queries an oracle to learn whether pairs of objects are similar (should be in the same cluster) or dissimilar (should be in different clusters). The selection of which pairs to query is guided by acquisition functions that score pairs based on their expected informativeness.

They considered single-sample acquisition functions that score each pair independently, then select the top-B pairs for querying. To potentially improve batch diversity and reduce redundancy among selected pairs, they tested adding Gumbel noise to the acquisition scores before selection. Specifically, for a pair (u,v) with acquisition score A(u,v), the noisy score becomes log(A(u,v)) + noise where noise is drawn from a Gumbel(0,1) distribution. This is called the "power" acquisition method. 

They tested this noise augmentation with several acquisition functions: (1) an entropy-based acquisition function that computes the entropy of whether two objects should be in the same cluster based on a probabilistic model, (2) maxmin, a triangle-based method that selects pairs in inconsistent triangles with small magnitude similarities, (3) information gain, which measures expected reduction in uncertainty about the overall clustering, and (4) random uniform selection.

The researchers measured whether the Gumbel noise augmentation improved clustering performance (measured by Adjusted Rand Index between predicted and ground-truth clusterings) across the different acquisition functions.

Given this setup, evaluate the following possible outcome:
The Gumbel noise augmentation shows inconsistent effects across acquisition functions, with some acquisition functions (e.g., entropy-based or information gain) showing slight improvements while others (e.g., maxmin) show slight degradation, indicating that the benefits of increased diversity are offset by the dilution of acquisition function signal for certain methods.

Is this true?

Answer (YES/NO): NO